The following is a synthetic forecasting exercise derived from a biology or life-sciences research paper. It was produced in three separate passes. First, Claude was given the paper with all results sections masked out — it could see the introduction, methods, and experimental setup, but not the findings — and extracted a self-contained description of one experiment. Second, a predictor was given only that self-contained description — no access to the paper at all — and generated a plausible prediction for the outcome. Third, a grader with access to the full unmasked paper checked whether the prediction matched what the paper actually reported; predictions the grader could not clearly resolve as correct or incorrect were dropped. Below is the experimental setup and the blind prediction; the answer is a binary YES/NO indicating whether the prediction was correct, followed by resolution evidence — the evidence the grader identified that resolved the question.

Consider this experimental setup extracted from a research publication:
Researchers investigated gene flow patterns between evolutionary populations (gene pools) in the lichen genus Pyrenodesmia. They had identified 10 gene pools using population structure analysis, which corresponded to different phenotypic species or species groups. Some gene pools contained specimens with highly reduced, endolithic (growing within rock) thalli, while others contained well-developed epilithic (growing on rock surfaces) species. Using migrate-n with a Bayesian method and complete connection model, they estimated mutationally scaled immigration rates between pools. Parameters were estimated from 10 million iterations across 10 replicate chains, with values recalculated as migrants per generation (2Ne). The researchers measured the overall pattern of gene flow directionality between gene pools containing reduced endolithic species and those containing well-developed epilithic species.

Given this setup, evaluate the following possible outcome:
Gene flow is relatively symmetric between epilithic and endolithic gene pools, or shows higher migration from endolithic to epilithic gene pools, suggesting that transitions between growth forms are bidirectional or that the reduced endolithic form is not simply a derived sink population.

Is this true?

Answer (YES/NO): NO